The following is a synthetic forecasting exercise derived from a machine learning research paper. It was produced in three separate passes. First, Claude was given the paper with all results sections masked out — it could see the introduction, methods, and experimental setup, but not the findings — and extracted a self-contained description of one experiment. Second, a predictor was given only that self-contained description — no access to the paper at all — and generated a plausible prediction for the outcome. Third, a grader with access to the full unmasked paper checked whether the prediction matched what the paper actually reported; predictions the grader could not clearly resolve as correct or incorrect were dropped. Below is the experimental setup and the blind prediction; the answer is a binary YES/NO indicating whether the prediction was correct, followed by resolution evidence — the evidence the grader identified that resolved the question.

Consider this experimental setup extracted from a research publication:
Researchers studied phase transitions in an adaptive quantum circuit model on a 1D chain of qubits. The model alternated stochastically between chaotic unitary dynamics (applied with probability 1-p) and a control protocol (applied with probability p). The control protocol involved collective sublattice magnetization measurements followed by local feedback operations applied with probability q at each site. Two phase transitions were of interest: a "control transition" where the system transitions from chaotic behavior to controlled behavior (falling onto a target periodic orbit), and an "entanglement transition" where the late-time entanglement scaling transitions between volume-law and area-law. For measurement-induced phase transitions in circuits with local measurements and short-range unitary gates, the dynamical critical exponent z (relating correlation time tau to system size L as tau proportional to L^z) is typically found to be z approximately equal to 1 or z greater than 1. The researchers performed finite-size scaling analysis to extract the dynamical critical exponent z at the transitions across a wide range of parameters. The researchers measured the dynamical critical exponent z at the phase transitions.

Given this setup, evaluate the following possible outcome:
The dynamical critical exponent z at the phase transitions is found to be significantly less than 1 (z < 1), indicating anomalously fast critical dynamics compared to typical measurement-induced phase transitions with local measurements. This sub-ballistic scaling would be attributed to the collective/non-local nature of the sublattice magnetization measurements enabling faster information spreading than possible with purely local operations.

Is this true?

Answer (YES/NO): YES